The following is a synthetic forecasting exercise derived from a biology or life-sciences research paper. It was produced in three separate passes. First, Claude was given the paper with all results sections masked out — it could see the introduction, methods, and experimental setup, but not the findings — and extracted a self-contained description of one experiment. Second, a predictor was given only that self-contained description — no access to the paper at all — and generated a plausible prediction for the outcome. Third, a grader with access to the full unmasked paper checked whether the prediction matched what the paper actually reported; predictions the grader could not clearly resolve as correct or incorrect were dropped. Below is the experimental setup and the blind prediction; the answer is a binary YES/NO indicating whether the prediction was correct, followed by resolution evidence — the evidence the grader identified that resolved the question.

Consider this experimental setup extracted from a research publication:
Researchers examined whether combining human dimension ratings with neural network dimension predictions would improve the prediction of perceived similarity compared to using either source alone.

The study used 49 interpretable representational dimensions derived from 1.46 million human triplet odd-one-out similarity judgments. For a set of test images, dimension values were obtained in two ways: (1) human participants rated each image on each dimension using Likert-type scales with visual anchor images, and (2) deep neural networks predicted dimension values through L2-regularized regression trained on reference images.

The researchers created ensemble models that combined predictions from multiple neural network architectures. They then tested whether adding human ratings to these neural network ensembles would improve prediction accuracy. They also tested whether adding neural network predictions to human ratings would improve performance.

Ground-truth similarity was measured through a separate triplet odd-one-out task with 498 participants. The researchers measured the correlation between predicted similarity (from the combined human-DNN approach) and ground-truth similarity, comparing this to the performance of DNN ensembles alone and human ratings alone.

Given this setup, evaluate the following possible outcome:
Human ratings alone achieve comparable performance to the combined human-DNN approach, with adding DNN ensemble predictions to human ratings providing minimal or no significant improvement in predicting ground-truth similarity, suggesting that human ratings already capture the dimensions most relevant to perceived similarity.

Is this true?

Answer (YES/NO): NO